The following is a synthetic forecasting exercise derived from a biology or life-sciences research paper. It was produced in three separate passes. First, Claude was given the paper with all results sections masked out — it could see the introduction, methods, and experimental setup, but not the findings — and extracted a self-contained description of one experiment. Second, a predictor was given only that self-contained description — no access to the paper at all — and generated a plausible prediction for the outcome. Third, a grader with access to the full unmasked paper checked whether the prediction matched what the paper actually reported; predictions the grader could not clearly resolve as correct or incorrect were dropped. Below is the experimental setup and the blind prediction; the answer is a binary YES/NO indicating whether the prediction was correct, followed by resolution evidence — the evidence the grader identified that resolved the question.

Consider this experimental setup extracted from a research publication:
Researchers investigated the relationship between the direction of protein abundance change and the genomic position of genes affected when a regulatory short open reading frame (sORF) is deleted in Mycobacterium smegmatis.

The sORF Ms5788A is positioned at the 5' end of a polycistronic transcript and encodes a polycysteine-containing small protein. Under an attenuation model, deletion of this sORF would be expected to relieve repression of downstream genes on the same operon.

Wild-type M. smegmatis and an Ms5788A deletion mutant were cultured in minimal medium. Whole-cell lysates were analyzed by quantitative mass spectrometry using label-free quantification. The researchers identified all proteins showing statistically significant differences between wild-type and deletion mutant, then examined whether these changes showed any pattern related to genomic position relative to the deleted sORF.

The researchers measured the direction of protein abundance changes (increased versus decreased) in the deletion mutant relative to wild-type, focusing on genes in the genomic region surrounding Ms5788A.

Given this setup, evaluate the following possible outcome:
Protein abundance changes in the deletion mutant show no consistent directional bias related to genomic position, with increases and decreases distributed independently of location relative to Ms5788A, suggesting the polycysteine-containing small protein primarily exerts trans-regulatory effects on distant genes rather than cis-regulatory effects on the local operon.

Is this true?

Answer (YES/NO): NO